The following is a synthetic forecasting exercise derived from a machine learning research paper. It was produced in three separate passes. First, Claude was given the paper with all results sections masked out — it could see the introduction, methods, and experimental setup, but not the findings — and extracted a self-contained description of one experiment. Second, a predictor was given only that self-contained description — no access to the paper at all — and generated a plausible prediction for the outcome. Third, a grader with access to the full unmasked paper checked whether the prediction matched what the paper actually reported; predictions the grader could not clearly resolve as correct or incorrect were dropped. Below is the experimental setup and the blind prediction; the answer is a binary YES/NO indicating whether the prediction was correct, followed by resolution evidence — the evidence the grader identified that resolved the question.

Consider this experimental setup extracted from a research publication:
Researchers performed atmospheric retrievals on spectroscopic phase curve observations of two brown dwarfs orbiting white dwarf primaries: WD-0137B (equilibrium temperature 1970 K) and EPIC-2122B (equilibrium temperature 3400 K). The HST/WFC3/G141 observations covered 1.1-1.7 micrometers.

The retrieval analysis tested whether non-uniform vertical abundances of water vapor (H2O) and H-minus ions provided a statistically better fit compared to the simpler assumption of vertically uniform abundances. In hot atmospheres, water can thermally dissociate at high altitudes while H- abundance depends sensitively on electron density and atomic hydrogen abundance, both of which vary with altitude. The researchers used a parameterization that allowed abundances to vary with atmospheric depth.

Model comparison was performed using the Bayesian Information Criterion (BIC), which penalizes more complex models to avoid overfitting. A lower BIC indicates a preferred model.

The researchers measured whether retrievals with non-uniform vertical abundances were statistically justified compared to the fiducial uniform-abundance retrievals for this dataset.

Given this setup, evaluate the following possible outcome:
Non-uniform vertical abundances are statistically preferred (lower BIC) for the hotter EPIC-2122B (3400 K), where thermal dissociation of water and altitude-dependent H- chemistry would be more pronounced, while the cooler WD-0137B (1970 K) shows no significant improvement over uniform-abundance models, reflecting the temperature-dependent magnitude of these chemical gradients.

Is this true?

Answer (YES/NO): NO